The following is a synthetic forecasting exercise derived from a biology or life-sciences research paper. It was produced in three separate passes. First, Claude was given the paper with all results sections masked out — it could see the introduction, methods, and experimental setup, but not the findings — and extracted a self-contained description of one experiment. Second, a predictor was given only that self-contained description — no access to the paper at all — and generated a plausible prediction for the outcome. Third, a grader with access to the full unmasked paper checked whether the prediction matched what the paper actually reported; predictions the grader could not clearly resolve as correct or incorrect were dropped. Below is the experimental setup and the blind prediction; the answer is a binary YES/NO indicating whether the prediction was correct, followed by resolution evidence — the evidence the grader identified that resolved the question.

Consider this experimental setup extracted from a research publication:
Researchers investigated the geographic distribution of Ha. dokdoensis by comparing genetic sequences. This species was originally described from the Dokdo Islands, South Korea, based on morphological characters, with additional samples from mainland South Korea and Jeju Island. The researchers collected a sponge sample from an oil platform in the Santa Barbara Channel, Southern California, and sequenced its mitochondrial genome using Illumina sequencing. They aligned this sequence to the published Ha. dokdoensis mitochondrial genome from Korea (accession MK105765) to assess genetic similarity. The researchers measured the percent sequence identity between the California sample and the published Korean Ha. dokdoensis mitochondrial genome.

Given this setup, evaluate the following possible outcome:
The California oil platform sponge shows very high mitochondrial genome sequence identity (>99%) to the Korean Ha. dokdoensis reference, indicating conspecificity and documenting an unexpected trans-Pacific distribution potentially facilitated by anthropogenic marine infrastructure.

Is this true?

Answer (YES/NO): YES